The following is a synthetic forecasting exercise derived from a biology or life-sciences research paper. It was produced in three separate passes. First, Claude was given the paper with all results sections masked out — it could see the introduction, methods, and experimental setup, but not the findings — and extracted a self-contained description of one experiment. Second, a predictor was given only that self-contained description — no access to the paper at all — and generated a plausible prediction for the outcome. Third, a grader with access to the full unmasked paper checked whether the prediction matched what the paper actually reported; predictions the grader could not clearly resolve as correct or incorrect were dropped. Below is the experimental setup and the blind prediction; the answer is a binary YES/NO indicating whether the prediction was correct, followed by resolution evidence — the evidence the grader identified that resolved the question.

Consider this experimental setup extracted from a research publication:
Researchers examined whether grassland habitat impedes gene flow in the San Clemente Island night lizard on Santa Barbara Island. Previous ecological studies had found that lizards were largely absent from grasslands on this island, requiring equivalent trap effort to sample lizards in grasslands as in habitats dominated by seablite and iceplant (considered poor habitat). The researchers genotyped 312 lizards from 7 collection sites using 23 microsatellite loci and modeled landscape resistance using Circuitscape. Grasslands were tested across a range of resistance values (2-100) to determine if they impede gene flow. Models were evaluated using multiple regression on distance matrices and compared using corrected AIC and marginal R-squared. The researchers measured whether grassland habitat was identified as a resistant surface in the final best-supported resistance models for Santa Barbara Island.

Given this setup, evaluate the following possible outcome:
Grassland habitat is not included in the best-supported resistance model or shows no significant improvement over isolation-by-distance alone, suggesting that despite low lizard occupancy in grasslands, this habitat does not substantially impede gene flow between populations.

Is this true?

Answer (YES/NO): YES